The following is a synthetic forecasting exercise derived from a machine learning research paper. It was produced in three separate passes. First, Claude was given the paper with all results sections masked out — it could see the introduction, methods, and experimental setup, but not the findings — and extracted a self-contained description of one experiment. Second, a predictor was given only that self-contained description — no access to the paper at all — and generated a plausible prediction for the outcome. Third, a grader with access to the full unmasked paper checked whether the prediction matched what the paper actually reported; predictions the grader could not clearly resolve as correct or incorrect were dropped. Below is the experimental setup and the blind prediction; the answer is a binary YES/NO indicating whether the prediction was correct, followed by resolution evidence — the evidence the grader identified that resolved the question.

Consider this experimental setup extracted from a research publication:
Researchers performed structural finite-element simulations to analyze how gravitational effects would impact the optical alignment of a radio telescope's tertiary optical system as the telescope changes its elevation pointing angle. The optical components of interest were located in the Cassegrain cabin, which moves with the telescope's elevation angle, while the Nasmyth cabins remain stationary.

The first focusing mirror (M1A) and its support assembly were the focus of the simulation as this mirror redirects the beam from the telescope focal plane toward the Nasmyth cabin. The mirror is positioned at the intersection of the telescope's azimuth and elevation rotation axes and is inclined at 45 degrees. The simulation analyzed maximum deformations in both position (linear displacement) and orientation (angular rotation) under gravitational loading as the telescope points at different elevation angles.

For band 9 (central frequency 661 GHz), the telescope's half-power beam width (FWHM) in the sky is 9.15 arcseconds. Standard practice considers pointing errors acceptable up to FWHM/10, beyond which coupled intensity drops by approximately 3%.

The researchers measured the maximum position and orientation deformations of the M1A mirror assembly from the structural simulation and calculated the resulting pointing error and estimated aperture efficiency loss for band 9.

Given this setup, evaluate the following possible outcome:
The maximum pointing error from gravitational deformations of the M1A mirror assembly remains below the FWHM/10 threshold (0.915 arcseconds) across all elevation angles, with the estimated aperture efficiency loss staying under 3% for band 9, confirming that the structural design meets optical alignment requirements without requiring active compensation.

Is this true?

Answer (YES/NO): YES